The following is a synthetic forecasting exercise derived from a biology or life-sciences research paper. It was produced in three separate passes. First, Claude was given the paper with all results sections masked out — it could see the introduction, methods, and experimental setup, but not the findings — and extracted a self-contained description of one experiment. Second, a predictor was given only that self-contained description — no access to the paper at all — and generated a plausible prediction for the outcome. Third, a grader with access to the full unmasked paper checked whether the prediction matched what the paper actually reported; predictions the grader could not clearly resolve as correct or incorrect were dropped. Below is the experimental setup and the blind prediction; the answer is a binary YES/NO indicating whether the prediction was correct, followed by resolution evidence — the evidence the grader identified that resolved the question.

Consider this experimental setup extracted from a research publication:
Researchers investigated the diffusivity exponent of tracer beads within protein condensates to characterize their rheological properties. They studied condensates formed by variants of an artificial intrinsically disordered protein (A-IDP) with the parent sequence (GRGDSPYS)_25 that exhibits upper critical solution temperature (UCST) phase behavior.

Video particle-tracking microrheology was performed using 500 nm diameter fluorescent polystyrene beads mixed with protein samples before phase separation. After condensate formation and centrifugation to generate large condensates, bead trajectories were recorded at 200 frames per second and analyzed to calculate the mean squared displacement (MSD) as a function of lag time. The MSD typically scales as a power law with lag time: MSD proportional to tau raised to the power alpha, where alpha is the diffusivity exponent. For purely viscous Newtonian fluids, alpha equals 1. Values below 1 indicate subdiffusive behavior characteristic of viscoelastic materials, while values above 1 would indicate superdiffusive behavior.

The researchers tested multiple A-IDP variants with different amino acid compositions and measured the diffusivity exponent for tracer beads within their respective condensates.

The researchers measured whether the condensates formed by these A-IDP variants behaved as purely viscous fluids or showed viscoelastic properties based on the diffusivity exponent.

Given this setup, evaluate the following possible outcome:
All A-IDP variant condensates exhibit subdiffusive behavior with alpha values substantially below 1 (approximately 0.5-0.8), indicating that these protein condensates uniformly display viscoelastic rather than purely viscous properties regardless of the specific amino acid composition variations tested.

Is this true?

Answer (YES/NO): NO